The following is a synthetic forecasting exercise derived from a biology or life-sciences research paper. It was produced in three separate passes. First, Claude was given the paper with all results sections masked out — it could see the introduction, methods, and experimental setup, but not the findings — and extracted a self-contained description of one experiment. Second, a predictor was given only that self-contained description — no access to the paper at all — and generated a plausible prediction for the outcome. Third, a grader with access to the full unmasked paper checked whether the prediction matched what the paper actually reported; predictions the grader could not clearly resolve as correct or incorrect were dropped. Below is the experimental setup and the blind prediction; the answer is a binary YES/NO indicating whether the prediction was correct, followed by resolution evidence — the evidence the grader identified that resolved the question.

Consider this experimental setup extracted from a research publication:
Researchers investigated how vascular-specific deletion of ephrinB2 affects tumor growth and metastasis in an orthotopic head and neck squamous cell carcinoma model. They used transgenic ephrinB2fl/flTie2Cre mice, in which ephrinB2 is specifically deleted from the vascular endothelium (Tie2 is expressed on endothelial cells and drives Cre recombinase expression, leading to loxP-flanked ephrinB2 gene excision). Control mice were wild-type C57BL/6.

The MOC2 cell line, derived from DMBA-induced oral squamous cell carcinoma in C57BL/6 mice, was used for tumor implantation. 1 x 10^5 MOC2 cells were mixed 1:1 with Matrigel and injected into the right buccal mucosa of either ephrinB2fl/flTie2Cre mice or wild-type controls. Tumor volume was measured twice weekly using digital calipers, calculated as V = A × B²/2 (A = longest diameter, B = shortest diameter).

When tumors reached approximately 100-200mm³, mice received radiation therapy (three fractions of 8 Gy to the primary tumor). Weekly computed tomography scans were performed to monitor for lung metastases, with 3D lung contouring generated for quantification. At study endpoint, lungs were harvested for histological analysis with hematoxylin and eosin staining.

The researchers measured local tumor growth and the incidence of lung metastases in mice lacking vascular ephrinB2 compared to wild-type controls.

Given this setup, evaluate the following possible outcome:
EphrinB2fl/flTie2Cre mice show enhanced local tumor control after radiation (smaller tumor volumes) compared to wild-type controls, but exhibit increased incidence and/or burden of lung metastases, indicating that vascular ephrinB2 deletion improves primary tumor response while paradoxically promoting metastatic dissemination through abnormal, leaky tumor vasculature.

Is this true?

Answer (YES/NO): NO